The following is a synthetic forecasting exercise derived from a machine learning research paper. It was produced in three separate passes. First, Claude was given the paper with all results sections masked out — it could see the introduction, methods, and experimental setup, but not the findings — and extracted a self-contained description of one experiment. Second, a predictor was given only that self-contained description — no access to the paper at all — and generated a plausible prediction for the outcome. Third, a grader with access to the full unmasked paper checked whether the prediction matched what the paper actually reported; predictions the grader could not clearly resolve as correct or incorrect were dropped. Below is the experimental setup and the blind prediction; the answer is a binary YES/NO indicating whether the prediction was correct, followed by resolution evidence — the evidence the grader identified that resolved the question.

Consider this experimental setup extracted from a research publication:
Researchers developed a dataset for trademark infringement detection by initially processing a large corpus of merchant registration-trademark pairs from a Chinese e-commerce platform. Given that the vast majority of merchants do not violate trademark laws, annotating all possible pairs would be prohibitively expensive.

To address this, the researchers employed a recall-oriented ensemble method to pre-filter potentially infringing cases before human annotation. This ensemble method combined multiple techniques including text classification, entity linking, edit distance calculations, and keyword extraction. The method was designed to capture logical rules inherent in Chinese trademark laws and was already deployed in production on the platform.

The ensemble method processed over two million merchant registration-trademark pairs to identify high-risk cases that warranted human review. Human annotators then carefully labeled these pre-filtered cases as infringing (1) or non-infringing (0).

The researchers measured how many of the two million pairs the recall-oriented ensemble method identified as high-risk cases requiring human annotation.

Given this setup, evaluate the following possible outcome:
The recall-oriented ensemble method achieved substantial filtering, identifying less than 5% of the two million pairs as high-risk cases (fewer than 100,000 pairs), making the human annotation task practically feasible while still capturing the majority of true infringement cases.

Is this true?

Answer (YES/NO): YES